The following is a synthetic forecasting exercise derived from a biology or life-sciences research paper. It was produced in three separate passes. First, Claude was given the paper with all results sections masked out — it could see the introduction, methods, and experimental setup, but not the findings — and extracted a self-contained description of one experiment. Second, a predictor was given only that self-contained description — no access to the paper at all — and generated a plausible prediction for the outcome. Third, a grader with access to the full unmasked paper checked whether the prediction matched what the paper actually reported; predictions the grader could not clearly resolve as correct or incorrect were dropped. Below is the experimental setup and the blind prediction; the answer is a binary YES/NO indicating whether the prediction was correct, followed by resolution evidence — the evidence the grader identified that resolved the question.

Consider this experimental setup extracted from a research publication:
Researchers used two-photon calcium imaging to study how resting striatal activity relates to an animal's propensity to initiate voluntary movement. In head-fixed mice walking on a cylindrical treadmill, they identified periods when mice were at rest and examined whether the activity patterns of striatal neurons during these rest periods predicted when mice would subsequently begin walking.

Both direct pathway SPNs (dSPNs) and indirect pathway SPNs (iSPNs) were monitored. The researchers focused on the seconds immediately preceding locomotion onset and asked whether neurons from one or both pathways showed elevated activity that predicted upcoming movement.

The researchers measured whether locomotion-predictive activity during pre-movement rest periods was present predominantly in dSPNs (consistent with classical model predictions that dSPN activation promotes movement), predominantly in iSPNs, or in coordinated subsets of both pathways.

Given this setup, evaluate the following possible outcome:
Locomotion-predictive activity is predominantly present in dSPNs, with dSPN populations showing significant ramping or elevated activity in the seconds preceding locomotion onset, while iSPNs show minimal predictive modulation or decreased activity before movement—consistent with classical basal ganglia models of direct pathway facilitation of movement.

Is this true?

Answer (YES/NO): NO